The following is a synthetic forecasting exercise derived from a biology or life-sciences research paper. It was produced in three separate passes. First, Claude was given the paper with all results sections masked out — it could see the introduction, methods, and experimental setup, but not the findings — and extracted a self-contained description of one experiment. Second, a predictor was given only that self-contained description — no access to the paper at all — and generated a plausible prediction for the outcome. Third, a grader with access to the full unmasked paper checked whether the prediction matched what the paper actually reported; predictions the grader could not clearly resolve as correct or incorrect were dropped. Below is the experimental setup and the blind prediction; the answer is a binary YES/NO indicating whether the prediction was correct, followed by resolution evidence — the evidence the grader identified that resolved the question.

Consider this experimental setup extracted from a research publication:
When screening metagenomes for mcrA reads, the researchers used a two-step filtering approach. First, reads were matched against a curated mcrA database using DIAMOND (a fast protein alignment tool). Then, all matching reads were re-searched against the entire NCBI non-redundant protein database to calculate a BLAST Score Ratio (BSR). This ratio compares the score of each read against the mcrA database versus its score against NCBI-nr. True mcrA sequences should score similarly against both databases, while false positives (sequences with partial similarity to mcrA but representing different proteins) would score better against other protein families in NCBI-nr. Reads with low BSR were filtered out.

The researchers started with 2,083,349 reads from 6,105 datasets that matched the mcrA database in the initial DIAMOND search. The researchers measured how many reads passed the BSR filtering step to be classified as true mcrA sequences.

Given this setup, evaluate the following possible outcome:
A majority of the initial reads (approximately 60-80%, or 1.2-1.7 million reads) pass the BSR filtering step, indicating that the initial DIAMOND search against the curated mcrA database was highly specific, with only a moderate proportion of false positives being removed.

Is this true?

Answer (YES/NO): NO